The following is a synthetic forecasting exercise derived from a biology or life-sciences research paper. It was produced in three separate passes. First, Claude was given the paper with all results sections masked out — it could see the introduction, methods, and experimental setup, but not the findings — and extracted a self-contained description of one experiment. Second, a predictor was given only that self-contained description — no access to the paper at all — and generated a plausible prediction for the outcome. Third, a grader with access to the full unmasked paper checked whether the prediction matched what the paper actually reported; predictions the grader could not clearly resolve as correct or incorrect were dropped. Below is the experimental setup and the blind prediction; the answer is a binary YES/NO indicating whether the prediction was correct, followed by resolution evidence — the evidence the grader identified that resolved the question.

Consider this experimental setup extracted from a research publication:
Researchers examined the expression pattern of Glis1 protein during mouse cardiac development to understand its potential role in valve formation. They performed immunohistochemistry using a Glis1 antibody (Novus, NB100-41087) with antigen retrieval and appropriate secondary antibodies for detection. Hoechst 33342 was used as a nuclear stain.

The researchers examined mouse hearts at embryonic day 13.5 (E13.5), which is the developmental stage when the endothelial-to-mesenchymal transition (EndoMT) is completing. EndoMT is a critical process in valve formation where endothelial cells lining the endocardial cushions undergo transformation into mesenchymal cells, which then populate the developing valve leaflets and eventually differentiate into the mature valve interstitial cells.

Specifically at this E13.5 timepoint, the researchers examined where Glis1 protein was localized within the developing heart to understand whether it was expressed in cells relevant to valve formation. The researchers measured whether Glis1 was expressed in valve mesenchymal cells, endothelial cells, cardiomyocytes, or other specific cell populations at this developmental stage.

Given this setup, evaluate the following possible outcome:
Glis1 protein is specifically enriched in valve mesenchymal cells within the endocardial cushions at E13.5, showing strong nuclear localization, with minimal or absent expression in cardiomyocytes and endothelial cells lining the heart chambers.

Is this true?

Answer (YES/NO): NO